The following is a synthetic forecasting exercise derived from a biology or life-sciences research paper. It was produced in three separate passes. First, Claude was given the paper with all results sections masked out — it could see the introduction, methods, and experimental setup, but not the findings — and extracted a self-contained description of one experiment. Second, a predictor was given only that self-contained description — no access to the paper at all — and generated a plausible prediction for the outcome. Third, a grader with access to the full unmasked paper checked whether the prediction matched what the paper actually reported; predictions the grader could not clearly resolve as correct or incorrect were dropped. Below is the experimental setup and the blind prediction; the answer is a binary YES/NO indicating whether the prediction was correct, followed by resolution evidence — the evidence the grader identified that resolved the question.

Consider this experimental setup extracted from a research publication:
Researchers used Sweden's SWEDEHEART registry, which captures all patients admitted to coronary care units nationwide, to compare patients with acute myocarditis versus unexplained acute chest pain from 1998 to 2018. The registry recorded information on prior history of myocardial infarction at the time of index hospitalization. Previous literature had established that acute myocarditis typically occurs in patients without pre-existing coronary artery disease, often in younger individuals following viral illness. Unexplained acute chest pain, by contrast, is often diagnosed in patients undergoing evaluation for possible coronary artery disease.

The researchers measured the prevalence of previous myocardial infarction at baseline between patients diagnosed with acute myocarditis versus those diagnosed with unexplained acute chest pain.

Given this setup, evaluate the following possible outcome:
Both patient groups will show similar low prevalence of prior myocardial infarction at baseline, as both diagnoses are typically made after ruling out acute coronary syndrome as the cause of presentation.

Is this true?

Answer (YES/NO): NO